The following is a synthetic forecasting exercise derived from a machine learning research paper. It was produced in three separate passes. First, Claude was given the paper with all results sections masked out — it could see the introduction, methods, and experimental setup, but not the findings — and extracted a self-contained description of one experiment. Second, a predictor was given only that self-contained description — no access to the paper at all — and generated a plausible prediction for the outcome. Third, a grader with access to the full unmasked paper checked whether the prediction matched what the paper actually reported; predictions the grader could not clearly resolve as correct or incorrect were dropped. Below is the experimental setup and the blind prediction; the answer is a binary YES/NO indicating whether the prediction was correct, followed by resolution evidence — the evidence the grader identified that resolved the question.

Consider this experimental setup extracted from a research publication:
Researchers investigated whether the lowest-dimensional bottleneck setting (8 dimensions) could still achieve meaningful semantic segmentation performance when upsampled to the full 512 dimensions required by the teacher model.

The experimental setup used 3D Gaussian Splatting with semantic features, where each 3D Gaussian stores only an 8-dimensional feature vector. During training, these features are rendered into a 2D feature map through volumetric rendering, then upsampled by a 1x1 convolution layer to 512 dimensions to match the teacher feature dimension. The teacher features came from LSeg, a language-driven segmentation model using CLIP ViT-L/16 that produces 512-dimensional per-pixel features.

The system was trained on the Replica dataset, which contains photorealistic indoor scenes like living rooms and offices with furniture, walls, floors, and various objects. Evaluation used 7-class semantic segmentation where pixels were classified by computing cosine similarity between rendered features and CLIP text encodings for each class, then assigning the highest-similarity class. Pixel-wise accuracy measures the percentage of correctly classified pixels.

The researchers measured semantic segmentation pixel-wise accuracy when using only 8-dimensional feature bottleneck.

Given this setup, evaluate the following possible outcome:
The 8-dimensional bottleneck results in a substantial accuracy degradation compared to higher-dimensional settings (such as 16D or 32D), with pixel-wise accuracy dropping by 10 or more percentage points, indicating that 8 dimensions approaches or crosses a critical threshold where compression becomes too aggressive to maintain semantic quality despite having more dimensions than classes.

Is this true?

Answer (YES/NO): YES